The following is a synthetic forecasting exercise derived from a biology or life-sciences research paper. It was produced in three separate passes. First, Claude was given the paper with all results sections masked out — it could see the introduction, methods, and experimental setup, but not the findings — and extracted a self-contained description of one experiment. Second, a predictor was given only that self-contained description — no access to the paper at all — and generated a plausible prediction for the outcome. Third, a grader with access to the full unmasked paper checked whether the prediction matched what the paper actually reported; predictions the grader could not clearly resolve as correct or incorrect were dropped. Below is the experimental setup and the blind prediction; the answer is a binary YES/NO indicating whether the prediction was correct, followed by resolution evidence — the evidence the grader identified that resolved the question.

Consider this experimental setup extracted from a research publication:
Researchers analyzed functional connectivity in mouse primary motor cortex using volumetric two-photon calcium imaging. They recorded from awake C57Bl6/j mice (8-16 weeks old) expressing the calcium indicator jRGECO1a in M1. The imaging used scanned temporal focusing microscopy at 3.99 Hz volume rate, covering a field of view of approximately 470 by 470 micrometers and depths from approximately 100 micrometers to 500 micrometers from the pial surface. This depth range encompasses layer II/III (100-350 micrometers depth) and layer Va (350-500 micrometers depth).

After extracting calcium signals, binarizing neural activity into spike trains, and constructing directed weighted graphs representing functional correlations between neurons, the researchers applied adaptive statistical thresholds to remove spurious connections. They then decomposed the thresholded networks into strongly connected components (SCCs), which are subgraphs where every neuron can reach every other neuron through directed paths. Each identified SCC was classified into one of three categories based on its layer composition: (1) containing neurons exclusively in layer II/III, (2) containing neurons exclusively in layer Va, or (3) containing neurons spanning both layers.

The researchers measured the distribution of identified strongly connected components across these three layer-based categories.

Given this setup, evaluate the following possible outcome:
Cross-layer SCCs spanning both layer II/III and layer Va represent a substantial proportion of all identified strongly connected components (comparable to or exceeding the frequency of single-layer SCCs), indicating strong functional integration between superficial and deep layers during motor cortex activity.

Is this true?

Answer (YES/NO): NO